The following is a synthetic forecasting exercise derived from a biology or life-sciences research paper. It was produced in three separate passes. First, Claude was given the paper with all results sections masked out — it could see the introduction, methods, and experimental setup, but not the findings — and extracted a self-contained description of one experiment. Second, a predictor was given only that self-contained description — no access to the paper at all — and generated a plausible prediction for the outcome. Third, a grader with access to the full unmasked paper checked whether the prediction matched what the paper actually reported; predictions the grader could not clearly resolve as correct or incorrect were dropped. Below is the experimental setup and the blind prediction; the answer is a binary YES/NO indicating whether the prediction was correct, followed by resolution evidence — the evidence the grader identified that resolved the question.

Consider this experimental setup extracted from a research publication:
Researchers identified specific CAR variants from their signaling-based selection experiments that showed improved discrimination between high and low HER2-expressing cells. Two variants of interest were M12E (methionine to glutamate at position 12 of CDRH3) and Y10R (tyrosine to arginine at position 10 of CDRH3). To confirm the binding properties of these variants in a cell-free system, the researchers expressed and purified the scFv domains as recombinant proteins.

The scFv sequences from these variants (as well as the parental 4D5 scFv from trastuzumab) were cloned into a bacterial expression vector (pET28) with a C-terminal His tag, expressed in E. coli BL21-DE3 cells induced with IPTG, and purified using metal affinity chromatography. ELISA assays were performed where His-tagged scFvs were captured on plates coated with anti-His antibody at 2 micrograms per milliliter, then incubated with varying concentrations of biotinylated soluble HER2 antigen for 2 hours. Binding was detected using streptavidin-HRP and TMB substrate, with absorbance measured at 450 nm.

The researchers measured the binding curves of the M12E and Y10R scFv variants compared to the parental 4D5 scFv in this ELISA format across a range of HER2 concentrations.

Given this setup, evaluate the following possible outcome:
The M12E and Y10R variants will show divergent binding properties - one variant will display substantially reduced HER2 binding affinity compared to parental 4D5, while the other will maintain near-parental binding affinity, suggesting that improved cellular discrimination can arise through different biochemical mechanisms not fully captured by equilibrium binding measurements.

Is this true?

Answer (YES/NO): NO